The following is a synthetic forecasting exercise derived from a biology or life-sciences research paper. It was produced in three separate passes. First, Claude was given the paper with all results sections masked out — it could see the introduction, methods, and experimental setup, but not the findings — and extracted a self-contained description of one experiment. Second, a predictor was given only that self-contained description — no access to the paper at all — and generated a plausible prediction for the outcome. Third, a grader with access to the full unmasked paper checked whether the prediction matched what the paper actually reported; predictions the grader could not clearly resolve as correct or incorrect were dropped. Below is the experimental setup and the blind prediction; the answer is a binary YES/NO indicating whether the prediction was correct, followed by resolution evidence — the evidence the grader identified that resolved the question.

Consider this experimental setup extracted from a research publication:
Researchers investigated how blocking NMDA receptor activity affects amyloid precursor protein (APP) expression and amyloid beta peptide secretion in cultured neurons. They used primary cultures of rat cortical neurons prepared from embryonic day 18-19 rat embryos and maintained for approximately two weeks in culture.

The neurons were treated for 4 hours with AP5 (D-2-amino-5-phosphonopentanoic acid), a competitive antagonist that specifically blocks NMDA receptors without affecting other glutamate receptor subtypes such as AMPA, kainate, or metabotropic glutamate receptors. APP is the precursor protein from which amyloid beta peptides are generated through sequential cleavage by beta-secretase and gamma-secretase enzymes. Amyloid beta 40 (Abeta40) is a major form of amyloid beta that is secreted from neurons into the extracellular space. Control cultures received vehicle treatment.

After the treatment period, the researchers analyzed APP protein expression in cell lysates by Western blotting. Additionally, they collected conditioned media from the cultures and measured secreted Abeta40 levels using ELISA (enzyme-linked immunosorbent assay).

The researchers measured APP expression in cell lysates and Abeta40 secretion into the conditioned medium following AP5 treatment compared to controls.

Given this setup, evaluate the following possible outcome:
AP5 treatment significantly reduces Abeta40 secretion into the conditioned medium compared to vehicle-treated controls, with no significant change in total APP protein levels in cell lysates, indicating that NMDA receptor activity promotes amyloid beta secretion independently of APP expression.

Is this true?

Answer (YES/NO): NO